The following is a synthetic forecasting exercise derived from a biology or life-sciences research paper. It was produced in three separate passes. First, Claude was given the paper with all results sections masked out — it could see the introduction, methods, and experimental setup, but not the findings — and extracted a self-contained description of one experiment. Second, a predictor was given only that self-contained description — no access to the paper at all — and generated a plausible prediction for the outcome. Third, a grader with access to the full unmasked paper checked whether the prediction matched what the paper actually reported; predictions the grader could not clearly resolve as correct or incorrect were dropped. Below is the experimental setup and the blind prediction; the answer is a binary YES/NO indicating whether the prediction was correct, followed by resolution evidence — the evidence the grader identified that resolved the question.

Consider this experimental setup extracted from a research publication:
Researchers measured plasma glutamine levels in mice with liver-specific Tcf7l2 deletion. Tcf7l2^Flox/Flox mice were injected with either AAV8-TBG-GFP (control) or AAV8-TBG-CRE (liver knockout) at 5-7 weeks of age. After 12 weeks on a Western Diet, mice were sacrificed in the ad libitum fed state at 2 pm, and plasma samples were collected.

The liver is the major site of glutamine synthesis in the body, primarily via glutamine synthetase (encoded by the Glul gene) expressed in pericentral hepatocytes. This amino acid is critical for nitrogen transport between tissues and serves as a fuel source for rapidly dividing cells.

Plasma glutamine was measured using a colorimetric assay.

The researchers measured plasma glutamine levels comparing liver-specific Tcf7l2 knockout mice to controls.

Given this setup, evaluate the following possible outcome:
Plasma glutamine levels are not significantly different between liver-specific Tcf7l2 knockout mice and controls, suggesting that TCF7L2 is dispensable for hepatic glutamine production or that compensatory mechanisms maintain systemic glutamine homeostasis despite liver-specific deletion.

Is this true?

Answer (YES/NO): NO